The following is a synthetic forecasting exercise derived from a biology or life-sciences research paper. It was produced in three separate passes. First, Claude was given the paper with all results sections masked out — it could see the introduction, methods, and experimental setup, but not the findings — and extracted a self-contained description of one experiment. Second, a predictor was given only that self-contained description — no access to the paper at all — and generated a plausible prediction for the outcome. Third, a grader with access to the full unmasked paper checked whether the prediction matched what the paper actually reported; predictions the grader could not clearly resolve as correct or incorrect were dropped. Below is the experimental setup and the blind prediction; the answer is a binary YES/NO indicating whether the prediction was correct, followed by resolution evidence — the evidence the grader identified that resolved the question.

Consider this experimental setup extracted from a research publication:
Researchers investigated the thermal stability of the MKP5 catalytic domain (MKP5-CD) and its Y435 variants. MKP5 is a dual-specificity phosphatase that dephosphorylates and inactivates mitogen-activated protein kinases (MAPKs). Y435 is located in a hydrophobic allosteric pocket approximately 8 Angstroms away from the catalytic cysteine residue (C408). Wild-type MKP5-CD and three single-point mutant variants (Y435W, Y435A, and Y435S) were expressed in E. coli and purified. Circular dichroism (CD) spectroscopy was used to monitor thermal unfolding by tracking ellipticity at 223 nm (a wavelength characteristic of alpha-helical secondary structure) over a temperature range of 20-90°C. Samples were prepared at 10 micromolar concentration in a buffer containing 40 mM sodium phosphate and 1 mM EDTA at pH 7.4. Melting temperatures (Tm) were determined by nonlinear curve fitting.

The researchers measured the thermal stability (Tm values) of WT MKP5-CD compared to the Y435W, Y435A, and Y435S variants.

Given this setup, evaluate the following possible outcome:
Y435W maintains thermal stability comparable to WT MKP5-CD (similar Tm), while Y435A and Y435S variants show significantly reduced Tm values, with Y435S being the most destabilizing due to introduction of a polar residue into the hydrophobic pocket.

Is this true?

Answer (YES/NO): NO